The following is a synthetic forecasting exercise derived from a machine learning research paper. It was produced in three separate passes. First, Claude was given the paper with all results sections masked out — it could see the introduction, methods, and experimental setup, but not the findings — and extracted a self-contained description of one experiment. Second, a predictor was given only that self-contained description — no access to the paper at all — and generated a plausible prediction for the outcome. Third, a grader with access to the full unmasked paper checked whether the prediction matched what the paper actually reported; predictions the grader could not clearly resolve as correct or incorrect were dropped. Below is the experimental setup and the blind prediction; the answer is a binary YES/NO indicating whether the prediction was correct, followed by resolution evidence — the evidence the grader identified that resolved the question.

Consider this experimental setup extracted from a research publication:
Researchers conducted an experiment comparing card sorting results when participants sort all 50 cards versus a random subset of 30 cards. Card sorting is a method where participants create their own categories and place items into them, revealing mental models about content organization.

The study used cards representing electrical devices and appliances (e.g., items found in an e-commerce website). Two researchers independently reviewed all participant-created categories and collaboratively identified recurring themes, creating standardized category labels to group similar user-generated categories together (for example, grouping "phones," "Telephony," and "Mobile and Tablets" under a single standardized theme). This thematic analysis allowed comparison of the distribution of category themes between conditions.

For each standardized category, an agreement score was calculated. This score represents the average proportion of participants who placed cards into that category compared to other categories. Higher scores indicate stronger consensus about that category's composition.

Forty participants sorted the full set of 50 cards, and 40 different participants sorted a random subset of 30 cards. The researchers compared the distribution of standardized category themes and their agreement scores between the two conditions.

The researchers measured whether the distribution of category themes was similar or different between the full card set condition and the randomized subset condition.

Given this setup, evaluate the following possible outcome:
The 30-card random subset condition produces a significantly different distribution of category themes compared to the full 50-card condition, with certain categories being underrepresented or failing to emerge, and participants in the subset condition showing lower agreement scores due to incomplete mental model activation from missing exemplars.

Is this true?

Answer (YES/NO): NO